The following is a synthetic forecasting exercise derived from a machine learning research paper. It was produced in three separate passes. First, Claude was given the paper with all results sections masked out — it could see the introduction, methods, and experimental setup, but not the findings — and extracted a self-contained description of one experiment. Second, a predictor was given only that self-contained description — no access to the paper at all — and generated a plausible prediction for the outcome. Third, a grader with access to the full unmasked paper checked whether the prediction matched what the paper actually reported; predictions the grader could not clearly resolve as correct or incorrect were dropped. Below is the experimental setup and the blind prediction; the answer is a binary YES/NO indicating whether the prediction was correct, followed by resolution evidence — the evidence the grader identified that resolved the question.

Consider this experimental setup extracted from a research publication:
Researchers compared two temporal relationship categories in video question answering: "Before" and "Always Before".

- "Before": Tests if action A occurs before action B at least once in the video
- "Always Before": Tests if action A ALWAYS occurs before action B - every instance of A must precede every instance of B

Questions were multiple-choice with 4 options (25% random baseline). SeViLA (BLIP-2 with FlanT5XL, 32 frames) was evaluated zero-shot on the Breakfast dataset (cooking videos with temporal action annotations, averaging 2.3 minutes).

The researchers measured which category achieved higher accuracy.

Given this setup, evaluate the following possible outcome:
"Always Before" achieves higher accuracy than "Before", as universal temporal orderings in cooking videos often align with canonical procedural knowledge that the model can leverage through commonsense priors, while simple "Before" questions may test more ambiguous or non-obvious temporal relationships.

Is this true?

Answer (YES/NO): NO